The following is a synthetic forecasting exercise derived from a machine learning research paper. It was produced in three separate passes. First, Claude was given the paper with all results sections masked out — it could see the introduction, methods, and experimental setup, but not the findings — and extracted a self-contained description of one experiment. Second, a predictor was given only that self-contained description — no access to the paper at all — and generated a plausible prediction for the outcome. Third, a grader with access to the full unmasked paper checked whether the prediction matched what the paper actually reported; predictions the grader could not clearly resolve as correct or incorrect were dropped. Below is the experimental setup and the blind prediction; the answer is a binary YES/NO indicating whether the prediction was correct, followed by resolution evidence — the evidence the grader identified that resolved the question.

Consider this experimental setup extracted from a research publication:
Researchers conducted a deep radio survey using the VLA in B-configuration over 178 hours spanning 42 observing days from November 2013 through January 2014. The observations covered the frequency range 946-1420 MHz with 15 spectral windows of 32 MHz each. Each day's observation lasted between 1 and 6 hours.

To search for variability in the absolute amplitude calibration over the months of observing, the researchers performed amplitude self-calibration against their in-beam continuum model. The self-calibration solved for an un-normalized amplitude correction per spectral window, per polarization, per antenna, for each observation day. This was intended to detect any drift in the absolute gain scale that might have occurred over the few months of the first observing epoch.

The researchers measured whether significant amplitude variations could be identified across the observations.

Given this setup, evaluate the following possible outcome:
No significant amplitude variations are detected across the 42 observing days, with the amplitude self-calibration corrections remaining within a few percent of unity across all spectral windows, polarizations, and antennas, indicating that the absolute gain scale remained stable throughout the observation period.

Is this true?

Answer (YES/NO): NO